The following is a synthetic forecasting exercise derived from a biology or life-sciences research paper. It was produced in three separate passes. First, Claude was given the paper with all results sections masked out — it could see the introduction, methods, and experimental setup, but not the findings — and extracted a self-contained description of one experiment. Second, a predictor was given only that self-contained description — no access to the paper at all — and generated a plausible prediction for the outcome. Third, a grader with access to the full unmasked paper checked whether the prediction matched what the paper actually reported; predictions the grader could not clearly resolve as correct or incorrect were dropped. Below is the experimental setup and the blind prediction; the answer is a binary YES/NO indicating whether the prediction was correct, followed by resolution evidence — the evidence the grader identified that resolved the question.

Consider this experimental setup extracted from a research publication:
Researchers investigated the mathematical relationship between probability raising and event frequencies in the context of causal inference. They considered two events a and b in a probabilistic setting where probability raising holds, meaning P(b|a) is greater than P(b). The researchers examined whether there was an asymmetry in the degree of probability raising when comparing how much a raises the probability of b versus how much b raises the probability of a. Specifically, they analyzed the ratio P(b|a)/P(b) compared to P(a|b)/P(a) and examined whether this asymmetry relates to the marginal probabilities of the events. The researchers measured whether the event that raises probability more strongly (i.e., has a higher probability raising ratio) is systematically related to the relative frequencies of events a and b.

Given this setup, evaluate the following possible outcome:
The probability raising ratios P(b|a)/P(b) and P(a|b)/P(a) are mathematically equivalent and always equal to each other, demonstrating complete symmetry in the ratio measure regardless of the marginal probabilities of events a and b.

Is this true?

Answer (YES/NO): NO